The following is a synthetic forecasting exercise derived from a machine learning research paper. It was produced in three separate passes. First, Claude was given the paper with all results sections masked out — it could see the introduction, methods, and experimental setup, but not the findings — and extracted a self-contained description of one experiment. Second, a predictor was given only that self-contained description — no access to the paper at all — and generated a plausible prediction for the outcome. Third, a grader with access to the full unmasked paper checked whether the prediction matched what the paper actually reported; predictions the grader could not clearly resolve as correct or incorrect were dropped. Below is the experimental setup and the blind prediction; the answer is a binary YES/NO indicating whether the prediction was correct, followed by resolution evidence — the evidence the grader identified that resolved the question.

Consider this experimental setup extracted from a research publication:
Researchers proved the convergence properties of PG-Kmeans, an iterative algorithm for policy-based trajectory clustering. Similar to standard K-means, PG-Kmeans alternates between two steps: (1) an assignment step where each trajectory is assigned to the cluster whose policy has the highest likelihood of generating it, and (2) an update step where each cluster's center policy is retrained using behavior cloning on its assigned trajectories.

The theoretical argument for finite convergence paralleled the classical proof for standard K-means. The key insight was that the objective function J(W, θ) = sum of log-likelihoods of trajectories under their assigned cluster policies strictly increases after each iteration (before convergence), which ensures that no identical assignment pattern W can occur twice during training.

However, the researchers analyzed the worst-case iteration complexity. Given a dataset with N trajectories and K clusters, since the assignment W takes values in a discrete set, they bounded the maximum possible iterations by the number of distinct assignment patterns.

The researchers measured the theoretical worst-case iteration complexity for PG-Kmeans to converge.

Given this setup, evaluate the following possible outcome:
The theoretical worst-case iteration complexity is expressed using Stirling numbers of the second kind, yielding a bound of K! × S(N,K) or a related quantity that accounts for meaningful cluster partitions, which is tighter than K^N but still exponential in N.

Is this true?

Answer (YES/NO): NO